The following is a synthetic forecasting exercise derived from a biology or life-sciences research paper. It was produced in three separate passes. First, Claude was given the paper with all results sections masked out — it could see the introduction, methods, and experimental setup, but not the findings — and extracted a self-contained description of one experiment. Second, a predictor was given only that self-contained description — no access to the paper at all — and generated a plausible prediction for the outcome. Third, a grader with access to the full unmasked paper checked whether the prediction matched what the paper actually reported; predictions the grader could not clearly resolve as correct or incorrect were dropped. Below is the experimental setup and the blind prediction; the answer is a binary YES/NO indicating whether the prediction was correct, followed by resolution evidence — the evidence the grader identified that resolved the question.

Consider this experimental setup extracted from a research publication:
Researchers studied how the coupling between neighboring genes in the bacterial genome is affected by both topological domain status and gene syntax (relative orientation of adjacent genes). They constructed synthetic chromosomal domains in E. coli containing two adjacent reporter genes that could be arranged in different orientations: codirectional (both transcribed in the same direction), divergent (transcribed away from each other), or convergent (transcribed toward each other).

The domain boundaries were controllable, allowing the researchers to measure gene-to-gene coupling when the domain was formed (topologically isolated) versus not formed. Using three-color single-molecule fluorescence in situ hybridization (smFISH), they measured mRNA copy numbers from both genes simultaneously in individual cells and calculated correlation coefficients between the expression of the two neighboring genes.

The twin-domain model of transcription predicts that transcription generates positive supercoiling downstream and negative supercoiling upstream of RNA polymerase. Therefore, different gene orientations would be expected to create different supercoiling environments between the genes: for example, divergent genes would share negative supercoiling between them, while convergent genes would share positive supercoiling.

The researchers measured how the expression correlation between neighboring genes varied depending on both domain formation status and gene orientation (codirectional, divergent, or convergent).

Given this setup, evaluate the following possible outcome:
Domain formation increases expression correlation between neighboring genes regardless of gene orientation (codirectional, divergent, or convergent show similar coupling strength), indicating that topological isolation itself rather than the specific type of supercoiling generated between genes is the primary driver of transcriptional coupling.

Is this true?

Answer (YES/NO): NO